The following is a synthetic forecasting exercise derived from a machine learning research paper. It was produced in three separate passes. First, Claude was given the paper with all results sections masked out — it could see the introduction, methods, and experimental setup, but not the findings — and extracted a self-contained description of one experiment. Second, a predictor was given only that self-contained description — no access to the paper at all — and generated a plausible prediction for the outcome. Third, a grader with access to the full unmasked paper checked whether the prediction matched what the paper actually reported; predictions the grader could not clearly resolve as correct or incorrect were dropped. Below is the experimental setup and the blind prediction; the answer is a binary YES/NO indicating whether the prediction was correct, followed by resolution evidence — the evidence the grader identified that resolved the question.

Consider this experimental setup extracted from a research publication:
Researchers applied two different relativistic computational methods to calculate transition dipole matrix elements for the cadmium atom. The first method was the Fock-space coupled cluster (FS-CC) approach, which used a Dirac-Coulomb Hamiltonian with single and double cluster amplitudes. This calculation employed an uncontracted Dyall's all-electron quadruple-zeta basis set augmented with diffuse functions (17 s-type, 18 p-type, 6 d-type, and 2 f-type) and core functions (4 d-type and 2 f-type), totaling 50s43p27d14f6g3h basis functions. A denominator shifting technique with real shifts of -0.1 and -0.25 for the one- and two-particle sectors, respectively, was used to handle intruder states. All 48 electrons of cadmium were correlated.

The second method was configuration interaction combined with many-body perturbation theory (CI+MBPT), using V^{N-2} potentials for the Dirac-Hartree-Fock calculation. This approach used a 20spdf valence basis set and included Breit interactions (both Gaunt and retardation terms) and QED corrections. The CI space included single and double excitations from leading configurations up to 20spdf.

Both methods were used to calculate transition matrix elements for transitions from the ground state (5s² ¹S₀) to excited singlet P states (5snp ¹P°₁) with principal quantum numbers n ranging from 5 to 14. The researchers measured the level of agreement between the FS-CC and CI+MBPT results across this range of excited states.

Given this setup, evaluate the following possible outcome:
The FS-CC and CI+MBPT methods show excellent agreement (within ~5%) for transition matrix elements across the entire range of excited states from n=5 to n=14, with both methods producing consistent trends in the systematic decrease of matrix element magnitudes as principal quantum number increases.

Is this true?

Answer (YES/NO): NO